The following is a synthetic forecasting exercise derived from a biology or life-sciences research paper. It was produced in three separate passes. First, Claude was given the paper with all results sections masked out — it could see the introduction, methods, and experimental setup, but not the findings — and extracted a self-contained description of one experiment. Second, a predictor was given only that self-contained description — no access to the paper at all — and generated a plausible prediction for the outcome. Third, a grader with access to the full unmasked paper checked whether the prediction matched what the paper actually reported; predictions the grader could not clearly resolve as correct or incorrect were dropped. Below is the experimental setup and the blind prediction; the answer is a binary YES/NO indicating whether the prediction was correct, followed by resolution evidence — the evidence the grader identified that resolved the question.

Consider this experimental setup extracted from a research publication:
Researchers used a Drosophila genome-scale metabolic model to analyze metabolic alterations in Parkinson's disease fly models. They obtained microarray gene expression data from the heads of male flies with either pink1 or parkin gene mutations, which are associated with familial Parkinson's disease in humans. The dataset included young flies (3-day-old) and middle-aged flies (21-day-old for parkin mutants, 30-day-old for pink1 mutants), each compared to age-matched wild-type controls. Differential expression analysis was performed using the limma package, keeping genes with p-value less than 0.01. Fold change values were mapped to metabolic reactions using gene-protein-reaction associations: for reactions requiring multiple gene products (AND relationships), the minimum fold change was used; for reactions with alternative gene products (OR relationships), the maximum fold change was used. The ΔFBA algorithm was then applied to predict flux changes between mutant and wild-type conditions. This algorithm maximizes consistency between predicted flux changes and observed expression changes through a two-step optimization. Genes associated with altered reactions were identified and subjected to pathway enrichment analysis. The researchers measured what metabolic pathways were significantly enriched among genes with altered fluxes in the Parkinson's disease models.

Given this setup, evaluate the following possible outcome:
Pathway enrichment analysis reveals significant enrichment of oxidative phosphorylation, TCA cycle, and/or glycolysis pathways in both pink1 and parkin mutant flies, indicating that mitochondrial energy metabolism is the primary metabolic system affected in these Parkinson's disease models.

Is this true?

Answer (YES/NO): NO